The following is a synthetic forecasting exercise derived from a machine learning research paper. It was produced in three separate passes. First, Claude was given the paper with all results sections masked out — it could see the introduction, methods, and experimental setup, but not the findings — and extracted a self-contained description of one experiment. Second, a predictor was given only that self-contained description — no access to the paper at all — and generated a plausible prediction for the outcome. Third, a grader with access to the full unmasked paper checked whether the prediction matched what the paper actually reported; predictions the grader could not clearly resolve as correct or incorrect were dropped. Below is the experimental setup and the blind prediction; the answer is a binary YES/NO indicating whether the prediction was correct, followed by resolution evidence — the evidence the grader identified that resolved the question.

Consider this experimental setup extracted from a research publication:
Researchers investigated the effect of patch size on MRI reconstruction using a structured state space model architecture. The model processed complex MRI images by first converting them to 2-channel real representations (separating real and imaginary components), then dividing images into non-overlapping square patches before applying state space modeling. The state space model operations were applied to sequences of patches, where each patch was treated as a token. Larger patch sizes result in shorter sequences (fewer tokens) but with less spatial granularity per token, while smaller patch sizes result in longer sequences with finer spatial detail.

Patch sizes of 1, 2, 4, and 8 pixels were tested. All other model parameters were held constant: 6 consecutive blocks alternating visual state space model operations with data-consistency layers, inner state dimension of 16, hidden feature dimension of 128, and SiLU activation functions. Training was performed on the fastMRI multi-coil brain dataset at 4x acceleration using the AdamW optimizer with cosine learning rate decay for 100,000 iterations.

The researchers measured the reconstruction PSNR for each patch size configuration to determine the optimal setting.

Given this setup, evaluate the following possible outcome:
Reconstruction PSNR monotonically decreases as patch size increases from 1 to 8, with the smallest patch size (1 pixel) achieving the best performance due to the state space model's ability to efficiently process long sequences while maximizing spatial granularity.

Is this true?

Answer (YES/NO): NO